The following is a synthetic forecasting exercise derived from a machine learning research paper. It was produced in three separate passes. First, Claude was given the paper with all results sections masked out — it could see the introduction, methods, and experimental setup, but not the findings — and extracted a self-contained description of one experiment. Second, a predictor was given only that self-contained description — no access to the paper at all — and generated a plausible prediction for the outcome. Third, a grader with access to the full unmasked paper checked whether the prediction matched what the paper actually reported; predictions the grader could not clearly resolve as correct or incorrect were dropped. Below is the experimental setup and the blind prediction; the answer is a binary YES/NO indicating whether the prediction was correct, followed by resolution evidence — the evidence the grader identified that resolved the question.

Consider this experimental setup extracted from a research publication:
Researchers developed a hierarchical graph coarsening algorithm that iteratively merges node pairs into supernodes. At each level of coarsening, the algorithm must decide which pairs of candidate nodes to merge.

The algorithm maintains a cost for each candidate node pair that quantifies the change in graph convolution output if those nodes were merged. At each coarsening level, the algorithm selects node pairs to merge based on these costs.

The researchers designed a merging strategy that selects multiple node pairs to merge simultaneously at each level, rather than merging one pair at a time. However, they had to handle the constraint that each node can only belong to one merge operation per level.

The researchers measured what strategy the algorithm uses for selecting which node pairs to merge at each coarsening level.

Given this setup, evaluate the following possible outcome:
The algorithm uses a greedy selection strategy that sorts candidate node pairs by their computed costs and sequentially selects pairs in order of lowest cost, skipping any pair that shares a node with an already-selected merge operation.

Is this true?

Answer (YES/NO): YES